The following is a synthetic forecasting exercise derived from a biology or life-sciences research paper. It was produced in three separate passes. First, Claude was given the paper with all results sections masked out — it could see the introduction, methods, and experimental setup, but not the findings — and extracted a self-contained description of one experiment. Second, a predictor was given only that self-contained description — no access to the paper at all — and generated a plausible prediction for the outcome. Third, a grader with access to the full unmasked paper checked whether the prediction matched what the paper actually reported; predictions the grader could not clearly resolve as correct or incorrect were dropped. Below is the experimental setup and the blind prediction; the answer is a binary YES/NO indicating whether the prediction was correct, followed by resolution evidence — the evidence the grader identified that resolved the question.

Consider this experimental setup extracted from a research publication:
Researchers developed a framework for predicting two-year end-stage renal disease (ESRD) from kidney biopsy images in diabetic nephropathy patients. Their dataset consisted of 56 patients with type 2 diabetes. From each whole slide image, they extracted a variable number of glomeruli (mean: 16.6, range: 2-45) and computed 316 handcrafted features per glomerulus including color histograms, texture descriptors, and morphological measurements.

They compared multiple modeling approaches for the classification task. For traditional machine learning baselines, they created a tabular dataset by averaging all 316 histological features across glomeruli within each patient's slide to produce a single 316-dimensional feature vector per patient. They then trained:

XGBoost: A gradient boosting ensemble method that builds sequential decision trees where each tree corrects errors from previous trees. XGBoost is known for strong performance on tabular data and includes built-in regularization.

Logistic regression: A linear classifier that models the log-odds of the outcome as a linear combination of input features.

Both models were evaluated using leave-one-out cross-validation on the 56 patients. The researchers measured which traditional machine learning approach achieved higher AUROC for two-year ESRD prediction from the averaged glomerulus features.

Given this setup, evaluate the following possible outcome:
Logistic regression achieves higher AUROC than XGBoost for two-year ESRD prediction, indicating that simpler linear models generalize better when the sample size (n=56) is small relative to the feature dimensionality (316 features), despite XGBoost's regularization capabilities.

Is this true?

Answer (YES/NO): NO